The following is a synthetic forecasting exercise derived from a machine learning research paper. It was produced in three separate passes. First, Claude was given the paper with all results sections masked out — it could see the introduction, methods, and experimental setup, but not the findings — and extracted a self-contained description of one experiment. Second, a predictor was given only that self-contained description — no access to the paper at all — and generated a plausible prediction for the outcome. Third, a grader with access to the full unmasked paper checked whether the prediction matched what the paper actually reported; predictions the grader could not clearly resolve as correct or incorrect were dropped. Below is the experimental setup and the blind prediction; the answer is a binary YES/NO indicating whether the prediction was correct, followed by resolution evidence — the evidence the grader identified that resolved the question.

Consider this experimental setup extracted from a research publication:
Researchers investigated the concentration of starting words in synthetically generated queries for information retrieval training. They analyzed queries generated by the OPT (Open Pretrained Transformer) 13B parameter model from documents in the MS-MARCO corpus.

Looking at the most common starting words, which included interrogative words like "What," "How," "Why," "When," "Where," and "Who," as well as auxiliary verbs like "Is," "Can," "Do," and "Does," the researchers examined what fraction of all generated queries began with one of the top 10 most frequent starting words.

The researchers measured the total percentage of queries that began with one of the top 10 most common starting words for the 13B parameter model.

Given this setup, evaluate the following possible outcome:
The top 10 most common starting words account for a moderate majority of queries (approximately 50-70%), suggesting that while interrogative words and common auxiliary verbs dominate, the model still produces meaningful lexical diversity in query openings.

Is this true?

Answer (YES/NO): NO